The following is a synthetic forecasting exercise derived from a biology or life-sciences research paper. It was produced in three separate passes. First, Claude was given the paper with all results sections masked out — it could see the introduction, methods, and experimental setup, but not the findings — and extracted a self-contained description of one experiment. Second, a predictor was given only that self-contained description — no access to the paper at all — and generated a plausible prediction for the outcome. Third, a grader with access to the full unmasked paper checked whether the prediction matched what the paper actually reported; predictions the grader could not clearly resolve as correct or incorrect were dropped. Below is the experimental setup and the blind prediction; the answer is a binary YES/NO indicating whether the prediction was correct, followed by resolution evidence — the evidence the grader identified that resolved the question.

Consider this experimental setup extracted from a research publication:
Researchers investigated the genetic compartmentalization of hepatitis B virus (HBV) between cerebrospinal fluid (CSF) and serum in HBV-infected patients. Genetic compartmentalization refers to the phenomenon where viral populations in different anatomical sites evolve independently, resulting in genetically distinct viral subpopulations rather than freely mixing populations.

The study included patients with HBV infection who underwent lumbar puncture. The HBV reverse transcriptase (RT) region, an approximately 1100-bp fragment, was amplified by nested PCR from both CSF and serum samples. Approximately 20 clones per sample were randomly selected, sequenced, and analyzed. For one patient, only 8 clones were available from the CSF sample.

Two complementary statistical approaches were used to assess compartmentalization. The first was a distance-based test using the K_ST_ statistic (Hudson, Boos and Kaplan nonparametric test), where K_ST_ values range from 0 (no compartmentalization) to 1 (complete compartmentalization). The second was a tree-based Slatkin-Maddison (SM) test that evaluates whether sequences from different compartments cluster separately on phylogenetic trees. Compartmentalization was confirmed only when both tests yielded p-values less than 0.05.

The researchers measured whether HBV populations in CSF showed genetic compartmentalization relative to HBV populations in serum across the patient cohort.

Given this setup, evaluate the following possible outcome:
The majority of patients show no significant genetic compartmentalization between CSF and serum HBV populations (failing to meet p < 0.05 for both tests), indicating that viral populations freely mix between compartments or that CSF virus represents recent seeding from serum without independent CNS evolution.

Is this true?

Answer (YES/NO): NO